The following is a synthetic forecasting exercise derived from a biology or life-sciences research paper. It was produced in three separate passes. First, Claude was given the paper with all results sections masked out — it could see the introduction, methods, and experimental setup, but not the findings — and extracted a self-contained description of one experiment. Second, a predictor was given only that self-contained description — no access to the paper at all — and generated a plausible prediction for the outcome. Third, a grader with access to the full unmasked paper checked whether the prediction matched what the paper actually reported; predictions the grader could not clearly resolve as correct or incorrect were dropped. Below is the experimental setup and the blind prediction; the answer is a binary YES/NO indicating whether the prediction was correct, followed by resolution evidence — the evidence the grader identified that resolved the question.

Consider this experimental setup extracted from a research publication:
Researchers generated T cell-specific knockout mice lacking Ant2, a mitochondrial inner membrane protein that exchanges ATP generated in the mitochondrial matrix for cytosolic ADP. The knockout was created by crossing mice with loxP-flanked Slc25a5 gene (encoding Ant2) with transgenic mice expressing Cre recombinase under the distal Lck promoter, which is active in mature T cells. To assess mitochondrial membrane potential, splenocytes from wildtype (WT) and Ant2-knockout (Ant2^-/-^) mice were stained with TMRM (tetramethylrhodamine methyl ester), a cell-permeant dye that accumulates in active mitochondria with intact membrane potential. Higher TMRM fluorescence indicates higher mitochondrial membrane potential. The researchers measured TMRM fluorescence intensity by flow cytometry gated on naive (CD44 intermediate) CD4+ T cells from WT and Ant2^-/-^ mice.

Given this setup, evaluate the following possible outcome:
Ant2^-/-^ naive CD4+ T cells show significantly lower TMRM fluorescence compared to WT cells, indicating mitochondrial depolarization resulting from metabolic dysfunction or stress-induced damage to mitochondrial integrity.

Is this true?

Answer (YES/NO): NO